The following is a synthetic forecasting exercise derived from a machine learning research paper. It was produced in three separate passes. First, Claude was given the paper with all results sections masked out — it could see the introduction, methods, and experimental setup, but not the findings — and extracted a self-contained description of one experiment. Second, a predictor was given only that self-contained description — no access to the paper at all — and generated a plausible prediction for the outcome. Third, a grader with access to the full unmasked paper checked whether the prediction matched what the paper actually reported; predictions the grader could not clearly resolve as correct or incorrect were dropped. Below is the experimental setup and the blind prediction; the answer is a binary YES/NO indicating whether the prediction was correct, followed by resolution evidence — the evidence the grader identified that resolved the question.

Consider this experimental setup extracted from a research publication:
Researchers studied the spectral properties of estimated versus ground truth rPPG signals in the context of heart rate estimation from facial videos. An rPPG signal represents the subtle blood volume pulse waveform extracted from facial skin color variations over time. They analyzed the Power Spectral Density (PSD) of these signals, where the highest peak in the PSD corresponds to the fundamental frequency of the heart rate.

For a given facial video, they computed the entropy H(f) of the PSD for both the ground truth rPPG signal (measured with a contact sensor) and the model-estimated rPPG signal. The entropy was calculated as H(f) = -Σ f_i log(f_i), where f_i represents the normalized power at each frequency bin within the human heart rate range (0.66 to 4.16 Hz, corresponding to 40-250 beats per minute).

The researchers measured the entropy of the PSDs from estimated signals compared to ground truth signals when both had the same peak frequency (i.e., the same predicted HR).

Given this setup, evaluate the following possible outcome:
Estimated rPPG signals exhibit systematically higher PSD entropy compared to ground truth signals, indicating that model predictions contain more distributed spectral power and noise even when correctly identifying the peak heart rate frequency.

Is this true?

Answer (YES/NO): YES